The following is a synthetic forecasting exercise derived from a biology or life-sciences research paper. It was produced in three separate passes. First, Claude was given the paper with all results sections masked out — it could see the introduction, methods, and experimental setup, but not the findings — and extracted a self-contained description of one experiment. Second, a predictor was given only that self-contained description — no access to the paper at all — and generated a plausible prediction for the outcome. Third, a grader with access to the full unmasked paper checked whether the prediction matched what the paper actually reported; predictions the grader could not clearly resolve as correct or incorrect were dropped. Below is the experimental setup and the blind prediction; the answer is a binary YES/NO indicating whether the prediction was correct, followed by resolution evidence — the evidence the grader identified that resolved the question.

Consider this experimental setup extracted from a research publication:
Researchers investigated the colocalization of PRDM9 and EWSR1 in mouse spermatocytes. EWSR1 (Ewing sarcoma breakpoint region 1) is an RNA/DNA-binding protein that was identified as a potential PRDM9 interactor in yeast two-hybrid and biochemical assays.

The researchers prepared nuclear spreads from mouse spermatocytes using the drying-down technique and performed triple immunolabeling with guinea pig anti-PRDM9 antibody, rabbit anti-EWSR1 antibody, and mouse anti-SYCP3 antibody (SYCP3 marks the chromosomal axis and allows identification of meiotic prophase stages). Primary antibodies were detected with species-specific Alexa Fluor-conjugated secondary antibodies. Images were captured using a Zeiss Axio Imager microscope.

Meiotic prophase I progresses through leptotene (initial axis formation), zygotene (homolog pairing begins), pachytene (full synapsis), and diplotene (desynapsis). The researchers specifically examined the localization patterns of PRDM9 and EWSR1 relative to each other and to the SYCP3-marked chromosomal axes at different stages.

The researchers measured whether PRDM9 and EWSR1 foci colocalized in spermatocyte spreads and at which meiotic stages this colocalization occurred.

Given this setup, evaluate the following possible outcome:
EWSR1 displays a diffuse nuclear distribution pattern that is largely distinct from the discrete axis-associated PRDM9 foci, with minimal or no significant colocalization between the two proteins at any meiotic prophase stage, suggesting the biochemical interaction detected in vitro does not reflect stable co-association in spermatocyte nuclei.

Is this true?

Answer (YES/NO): NO